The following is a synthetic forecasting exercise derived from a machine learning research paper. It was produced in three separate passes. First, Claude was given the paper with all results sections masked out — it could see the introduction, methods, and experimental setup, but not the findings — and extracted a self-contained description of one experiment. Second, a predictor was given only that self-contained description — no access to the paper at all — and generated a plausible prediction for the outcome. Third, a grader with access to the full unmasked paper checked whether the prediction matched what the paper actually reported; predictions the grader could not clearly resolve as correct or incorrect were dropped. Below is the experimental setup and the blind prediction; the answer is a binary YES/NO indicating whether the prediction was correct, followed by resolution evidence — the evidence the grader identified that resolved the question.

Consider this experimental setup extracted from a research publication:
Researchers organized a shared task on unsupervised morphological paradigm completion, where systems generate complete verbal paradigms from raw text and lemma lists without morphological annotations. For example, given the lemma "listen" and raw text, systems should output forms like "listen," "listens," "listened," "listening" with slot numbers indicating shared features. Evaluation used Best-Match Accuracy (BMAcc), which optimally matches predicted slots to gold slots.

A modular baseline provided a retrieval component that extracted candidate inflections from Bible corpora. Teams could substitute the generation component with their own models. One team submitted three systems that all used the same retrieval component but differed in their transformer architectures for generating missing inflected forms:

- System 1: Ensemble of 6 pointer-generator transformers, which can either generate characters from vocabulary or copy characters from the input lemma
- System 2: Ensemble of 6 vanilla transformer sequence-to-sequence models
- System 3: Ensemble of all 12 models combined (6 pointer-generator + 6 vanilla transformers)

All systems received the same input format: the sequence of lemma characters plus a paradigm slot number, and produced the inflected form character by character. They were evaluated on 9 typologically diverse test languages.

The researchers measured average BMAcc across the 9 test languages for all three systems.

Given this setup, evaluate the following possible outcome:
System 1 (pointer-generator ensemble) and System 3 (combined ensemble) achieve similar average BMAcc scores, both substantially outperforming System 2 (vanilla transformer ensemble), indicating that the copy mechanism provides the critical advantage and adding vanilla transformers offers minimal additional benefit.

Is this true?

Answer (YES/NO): NO